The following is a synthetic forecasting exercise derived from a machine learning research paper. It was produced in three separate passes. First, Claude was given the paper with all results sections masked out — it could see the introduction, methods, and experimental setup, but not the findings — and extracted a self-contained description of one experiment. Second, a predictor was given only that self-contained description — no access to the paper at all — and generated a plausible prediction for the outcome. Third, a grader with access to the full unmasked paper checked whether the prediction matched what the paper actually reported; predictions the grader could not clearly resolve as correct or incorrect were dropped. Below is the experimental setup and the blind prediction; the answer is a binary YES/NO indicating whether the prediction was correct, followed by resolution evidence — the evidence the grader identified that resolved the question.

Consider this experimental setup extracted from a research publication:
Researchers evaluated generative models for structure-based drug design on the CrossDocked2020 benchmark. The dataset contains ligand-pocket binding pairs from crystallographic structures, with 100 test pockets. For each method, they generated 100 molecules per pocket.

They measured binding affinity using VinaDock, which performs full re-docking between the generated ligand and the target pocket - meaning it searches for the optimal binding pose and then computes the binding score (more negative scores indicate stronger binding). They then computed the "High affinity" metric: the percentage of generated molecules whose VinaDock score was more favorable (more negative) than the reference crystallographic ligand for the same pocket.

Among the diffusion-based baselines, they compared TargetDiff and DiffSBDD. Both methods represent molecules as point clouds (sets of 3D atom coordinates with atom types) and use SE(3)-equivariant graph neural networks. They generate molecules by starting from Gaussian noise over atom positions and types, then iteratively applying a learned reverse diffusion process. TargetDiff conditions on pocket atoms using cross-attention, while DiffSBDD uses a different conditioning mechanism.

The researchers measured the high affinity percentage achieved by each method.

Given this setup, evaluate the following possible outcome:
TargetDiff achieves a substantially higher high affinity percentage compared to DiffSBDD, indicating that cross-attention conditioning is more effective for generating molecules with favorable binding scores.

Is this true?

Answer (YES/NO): YES